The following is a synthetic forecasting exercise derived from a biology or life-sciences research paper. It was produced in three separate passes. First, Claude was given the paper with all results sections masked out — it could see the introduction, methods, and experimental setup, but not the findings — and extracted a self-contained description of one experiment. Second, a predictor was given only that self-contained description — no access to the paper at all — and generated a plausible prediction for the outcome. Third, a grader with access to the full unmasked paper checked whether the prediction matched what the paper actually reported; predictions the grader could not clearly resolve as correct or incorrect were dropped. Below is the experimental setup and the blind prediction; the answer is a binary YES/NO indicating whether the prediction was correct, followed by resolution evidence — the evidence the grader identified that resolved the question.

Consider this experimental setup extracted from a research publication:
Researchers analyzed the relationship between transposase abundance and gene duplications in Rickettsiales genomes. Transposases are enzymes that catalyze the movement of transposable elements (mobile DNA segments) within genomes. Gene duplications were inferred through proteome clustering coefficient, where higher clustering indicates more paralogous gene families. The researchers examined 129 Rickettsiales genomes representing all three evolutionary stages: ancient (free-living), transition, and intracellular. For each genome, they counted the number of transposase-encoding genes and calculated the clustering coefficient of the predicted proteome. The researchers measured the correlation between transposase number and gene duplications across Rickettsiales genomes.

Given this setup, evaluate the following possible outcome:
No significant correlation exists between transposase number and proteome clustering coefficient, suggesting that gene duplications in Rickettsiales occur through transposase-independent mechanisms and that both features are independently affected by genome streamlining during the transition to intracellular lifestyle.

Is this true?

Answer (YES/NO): NO